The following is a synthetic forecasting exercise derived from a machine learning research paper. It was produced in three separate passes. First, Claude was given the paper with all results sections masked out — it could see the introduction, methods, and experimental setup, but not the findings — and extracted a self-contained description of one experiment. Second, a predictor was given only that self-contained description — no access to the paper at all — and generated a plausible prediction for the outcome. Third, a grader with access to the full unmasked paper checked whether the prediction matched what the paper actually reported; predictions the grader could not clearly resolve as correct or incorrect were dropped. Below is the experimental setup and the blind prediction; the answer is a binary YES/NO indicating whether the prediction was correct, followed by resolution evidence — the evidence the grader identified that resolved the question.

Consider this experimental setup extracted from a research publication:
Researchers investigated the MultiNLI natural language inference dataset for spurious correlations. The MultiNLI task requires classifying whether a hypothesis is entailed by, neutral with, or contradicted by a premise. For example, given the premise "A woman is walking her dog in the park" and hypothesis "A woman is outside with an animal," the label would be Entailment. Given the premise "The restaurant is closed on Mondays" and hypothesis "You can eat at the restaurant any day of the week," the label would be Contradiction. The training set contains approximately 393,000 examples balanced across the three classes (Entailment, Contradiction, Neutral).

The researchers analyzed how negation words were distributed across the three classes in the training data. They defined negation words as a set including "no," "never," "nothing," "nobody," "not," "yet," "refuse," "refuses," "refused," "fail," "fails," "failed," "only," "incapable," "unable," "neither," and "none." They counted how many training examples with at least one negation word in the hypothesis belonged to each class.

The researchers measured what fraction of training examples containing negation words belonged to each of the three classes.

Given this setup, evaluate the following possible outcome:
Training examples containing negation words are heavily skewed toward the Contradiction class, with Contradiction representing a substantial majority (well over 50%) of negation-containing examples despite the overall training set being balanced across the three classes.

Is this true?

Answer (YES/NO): YES